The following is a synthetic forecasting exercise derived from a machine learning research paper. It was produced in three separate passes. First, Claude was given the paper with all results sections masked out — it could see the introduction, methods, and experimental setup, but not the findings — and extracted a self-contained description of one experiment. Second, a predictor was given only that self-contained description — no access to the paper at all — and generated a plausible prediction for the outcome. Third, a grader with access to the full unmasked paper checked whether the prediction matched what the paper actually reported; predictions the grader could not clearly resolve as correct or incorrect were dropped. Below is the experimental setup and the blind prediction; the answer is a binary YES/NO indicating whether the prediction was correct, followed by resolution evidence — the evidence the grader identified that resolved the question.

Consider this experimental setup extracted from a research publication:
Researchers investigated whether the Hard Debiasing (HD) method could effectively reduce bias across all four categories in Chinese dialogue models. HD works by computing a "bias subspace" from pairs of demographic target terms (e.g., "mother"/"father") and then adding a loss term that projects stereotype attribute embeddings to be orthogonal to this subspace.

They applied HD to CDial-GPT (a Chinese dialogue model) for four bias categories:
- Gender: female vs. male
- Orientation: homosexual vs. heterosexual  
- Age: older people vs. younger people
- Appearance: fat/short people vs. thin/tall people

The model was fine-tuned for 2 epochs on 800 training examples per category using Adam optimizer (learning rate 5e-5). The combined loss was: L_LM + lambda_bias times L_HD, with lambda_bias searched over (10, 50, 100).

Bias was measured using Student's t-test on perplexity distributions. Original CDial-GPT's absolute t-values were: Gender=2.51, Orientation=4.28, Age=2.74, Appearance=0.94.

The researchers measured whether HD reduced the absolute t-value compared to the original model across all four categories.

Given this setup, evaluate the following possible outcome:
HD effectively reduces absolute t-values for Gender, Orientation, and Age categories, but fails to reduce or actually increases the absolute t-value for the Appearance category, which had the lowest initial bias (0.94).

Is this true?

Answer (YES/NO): NO